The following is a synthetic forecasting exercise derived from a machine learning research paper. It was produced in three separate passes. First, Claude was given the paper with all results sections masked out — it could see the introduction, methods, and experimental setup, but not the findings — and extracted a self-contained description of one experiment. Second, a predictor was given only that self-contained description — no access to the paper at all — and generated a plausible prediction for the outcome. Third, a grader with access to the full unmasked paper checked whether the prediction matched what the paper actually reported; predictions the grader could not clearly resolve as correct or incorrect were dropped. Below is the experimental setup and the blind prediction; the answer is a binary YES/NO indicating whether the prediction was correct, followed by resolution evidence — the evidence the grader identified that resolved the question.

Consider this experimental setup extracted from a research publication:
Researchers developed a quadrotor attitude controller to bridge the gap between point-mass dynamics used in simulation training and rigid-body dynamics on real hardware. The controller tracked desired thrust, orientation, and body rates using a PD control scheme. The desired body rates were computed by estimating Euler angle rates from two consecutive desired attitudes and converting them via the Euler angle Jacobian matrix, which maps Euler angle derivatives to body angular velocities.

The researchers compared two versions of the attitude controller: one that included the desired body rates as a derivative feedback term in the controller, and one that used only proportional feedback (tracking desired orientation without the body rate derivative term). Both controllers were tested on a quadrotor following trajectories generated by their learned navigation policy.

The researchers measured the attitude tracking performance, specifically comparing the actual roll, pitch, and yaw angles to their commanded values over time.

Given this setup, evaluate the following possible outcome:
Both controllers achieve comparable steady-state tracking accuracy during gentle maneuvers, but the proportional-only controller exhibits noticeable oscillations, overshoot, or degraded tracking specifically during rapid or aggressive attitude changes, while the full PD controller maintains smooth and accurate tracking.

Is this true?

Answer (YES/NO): NO